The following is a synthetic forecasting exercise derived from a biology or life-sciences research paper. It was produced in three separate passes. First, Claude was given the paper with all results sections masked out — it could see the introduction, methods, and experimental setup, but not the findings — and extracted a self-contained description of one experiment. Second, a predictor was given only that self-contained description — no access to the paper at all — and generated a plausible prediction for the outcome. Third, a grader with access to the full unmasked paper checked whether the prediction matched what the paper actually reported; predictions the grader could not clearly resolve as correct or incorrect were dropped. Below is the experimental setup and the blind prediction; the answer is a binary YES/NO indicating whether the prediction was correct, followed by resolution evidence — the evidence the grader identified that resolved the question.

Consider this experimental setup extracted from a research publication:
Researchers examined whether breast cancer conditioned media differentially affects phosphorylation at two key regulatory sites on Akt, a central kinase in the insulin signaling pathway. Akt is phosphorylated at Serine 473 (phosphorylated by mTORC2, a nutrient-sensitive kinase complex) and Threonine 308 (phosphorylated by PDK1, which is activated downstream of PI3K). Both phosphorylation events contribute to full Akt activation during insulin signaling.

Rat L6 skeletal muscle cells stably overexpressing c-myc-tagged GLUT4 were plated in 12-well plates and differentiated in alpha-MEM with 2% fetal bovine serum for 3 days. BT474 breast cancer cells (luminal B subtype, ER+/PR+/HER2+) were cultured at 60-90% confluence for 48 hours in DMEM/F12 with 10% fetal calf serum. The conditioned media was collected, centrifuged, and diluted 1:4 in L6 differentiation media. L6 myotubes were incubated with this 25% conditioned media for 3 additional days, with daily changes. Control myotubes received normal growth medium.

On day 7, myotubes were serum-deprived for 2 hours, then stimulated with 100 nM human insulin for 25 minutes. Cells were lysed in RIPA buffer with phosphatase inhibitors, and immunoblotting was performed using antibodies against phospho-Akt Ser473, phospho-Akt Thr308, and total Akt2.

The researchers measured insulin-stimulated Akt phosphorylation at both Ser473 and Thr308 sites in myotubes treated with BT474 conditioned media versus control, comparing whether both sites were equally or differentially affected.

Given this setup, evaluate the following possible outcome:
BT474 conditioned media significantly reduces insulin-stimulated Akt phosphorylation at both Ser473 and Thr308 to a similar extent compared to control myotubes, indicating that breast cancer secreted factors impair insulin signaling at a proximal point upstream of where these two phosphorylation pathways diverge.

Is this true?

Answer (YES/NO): NO